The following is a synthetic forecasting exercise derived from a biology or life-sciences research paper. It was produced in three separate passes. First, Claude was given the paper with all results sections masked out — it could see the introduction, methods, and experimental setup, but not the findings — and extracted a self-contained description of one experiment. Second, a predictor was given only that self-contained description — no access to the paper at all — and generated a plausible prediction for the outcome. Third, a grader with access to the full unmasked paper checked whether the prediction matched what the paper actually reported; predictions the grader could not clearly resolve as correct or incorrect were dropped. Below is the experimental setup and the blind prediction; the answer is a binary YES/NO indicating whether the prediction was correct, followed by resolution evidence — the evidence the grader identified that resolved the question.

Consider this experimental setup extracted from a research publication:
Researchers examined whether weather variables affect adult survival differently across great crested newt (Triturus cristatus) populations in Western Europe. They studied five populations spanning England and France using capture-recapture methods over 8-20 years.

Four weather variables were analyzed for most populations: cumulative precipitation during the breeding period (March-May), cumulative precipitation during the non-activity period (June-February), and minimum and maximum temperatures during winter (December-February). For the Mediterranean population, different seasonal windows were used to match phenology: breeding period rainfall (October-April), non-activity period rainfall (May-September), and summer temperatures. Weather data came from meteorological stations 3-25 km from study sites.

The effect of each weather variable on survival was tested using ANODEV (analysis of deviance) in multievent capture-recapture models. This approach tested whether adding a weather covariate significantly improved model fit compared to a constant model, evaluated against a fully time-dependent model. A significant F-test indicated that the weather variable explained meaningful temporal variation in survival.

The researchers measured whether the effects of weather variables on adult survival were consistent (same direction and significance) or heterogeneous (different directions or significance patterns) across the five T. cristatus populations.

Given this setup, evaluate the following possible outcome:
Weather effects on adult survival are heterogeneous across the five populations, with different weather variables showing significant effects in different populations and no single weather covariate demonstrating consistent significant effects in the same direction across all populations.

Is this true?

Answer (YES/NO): YES